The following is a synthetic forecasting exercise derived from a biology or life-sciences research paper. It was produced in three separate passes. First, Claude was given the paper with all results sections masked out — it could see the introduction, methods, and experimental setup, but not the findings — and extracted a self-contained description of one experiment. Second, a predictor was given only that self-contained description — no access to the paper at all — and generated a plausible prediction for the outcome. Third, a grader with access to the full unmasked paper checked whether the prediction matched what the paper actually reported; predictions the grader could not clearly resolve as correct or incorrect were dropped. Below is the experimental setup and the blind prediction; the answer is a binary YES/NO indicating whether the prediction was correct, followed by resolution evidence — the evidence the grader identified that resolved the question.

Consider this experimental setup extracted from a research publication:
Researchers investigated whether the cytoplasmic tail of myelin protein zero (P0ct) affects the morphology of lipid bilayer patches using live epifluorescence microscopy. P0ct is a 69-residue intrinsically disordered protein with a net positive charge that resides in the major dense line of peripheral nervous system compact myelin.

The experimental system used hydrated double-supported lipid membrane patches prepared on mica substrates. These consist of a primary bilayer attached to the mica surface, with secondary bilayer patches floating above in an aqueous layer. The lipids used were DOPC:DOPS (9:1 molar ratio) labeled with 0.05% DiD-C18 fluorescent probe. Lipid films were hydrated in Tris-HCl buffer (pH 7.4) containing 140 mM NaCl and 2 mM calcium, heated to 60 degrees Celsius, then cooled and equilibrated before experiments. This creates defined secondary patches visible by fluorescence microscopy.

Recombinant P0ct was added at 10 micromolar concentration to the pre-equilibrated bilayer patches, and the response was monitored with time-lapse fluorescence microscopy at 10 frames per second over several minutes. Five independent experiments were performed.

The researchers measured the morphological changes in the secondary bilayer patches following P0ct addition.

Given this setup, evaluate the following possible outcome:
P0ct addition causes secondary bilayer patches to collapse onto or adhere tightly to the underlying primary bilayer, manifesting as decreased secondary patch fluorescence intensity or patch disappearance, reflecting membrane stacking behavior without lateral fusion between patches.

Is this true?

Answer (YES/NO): NO